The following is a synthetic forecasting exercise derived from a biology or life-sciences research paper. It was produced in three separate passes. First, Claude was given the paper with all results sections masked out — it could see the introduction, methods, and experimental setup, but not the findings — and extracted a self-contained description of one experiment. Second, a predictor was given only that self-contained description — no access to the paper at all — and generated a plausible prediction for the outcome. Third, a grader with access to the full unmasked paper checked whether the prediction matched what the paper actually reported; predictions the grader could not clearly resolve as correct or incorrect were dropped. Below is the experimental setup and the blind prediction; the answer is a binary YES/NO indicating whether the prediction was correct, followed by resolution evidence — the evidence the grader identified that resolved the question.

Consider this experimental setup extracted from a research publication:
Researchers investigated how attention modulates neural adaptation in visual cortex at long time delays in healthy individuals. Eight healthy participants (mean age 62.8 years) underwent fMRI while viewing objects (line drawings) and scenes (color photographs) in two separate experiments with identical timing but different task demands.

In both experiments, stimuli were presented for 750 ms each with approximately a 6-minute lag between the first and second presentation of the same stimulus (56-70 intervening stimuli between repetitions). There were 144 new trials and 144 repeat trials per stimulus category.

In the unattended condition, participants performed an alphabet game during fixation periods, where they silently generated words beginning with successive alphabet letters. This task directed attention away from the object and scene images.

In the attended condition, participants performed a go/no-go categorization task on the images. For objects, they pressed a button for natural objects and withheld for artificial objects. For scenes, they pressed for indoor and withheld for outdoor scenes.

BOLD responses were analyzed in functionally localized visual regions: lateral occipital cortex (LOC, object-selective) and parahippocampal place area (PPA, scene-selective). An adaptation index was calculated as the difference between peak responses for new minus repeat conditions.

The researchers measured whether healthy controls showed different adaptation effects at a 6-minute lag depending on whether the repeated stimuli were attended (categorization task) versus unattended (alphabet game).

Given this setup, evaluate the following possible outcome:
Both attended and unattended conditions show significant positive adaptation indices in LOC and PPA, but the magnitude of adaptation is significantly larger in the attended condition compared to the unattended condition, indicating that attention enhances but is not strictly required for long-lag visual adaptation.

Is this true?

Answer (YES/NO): NO